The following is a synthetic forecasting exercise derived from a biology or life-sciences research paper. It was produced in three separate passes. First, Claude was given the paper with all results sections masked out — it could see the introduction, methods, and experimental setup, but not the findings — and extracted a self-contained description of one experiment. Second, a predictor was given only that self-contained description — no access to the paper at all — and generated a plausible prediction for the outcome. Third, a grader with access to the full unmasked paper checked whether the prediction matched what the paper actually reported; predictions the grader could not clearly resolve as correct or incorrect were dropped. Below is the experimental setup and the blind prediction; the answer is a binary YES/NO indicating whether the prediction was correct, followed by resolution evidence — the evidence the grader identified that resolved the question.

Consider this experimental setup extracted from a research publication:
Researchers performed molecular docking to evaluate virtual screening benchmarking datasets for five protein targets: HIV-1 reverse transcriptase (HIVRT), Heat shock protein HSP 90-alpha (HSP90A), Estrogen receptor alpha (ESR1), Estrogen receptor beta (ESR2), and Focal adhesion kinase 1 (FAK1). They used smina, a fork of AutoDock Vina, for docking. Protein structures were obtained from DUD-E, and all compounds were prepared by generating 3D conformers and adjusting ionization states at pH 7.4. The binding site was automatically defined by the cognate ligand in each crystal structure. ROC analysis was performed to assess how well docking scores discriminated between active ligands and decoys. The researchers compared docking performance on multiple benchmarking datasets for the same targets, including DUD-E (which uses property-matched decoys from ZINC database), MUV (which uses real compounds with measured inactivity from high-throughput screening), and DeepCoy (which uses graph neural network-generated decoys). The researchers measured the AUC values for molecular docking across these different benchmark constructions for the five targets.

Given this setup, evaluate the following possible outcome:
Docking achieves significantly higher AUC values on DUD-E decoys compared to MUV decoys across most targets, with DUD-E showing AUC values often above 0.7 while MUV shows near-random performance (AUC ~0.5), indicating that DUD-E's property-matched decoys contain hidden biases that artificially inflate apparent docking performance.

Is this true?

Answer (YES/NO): YES